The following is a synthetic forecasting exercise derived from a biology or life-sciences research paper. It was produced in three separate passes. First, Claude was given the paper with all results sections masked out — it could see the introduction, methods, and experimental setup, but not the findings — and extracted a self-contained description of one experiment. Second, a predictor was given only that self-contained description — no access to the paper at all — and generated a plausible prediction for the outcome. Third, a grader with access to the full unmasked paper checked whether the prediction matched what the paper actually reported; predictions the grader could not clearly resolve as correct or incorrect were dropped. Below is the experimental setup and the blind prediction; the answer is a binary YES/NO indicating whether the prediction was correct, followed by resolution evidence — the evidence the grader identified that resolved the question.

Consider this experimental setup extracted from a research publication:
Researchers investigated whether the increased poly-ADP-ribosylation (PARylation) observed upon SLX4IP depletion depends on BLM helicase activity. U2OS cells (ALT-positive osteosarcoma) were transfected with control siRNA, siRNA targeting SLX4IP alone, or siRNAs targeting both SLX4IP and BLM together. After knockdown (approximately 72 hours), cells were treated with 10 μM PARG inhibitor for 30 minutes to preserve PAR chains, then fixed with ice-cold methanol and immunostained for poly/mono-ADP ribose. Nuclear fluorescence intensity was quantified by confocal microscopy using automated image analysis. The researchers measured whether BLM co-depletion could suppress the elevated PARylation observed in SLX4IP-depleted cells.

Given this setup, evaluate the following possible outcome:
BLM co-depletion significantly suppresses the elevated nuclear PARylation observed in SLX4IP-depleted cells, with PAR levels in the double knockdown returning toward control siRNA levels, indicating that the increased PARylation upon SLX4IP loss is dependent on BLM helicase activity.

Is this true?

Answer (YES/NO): YES